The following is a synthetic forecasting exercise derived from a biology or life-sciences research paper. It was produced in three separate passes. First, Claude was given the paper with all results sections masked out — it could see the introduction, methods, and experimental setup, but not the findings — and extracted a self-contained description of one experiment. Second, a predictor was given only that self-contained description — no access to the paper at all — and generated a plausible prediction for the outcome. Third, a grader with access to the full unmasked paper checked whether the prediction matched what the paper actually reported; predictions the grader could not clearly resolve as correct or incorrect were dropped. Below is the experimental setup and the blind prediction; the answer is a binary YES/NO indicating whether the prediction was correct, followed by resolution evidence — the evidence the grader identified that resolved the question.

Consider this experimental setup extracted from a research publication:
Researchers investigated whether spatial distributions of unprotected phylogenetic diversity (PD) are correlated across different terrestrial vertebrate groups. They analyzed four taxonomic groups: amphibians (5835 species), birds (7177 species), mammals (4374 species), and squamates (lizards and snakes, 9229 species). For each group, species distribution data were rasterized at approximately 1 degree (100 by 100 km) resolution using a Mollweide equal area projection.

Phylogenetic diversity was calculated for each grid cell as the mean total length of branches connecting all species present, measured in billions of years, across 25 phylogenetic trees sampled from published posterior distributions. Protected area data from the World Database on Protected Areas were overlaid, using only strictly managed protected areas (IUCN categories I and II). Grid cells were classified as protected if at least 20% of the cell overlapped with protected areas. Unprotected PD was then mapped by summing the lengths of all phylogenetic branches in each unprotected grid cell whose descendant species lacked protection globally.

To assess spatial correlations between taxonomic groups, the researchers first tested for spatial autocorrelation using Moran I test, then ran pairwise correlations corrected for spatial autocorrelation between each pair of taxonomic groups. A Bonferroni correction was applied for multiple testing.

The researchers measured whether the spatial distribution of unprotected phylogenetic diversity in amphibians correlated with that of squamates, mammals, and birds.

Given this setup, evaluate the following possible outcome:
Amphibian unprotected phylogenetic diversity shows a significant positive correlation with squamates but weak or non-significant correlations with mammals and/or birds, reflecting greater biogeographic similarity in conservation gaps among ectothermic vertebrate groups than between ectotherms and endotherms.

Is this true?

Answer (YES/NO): NO